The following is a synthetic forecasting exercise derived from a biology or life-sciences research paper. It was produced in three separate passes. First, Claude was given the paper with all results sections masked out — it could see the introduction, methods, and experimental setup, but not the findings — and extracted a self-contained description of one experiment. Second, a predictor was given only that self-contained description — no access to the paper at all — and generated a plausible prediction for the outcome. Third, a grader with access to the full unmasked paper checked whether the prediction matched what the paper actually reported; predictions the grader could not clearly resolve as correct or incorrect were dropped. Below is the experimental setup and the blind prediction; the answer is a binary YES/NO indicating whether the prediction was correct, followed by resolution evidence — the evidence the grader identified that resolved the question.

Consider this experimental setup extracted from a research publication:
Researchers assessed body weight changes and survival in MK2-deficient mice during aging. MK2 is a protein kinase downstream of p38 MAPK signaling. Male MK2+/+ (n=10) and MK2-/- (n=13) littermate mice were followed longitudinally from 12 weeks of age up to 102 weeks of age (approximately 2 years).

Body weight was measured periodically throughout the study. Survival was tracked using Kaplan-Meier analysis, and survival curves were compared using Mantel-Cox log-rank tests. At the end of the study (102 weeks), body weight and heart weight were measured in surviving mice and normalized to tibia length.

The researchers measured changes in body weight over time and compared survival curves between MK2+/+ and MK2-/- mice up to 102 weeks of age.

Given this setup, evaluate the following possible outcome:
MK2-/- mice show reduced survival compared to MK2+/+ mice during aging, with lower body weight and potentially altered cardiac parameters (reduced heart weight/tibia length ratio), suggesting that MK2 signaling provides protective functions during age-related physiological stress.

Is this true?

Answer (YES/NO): NO